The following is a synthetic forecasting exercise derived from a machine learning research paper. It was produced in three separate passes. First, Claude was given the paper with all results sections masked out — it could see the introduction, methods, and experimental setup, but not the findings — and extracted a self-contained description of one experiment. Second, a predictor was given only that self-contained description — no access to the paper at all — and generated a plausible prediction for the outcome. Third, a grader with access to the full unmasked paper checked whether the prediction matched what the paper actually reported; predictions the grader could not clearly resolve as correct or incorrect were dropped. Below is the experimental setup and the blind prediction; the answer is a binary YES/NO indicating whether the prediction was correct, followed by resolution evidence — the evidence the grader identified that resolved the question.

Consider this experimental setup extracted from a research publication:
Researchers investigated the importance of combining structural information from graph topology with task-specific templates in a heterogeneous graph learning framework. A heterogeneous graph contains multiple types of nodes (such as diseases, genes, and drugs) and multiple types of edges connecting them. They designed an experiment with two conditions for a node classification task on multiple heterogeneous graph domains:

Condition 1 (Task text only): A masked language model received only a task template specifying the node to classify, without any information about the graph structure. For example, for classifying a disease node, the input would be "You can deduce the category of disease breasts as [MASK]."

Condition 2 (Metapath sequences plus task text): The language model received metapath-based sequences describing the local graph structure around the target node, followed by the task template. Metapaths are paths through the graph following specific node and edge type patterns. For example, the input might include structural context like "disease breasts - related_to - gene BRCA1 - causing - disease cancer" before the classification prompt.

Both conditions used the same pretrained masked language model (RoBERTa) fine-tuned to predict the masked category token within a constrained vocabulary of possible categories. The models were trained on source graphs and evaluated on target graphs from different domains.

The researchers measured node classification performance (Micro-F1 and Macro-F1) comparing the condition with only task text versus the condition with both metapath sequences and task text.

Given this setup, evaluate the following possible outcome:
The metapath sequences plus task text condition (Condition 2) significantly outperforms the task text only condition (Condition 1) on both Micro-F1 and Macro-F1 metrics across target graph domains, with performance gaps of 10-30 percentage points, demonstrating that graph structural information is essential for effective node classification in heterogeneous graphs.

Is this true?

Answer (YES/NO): NO